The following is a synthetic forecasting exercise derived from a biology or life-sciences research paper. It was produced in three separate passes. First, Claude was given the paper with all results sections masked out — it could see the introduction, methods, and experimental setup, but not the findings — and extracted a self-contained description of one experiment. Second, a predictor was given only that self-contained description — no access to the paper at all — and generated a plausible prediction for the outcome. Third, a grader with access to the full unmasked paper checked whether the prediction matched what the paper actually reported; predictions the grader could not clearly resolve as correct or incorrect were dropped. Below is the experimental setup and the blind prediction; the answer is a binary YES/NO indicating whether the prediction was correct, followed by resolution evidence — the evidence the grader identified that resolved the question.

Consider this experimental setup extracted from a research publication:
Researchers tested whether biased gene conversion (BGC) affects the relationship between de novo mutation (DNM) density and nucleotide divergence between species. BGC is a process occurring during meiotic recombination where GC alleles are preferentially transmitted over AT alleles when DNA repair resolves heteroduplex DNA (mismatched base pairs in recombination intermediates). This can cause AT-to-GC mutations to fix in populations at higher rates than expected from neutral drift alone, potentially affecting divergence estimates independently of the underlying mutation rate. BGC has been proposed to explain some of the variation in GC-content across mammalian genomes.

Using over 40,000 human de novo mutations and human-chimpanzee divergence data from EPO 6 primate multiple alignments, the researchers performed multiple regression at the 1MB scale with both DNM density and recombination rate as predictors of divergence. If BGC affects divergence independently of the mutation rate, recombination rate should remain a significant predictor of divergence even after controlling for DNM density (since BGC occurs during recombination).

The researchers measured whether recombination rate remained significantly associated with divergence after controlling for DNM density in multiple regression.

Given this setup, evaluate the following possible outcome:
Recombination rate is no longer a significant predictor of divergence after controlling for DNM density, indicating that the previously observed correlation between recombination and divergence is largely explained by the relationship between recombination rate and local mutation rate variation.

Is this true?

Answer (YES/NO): NO